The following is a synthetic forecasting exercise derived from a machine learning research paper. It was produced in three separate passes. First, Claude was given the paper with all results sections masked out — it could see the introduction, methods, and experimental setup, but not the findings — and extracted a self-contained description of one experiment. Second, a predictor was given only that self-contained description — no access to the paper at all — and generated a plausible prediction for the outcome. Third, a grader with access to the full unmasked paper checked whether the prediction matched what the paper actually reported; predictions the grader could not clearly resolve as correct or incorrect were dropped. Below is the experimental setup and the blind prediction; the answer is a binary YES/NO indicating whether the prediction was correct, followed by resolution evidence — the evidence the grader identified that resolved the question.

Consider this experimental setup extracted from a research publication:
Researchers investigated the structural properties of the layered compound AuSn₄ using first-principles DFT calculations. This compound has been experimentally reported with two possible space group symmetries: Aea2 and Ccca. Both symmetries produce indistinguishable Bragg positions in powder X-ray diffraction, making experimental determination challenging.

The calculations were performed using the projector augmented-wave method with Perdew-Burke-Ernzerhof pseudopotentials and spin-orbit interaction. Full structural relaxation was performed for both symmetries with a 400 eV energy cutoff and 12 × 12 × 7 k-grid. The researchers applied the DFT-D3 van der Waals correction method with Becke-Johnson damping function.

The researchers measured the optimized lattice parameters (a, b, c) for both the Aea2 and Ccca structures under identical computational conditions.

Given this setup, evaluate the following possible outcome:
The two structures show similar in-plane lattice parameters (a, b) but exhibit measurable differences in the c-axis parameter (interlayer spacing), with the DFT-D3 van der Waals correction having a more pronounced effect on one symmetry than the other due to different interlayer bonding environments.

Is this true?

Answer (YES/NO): NO